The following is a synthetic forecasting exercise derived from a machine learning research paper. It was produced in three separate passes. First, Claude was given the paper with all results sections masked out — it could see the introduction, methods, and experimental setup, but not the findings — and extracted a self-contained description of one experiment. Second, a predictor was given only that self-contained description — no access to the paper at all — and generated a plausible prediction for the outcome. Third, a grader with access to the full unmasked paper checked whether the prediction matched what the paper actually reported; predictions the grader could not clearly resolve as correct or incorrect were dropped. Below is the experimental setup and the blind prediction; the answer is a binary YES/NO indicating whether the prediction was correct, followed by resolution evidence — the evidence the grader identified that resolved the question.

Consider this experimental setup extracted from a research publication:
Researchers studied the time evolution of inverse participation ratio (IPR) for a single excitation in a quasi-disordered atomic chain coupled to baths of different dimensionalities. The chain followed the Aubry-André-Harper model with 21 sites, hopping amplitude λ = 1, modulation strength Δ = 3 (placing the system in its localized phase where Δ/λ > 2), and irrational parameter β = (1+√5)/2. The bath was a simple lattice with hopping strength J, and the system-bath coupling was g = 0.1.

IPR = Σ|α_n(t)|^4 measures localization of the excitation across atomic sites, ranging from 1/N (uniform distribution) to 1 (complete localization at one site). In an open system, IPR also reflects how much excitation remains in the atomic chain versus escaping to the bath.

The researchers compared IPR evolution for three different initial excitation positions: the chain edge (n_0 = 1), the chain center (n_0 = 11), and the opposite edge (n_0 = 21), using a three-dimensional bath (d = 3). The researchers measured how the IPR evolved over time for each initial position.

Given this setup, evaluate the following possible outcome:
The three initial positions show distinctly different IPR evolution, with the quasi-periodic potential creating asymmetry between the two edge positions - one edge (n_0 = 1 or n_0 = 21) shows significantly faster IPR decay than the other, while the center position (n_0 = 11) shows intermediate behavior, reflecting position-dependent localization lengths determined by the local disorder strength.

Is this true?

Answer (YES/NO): NO